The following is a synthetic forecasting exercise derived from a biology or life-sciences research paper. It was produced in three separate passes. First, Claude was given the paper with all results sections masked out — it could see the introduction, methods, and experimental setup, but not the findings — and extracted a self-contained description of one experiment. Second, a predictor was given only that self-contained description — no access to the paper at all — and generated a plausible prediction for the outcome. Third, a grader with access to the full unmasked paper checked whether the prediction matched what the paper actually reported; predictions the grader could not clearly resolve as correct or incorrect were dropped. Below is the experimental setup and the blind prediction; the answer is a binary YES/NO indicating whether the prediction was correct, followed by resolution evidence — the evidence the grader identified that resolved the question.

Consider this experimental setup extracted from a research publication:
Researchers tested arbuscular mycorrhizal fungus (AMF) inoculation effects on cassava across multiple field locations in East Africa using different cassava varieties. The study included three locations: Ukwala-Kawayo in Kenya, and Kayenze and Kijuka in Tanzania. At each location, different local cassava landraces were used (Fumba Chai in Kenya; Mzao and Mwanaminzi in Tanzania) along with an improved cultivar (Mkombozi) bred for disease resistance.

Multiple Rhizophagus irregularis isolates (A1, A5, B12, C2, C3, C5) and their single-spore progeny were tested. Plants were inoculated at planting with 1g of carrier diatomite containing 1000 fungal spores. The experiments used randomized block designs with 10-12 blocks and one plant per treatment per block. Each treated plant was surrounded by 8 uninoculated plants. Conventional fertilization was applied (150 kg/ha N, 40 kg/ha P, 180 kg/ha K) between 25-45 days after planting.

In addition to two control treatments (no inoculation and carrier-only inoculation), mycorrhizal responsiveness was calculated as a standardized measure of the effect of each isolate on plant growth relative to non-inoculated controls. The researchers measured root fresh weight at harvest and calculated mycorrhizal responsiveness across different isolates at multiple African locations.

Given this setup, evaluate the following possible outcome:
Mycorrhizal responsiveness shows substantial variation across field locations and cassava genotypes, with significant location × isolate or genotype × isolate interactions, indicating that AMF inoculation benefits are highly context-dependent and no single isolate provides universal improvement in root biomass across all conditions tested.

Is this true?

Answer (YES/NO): YES